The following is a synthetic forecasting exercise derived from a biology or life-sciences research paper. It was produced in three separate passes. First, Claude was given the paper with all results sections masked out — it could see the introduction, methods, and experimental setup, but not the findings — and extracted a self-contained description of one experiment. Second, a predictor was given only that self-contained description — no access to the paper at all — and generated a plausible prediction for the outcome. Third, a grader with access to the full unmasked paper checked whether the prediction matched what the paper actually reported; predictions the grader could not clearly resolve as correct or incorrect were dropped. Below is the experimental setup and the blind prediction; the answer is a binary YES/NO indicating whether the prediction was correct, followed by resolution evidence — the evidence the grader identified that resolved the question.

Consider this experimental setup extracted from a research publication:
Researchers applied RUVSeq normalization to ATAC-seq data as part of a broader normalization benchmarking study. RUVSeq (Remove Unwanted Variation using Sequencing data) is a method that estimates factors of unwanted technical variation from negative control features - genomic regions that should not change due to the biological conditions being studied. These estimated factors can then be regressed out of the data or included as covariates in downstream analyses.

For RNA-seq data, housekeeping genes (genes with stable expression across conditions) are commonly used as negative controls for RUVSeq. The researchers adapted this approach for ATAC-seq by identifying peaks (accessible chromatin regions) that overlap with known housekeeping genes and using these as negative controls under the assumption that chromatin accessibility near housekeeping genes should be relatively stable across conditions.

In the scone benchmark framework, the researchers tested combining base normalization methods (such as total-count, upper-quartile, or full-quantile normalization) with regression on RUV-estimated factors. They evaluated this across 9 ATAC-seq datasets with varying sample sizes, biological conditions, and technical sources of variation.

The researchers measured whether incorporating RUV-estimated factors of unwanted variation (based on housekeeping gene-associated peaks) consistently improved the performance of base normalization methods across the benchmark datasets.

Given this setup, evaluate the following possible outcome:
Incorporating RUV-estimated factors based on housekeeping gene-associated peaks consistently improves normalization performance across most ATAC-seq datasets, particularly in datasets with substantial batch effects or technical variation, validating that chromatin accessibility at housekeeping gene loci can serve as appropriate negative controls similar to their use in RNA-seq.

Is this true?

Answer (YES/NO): NO